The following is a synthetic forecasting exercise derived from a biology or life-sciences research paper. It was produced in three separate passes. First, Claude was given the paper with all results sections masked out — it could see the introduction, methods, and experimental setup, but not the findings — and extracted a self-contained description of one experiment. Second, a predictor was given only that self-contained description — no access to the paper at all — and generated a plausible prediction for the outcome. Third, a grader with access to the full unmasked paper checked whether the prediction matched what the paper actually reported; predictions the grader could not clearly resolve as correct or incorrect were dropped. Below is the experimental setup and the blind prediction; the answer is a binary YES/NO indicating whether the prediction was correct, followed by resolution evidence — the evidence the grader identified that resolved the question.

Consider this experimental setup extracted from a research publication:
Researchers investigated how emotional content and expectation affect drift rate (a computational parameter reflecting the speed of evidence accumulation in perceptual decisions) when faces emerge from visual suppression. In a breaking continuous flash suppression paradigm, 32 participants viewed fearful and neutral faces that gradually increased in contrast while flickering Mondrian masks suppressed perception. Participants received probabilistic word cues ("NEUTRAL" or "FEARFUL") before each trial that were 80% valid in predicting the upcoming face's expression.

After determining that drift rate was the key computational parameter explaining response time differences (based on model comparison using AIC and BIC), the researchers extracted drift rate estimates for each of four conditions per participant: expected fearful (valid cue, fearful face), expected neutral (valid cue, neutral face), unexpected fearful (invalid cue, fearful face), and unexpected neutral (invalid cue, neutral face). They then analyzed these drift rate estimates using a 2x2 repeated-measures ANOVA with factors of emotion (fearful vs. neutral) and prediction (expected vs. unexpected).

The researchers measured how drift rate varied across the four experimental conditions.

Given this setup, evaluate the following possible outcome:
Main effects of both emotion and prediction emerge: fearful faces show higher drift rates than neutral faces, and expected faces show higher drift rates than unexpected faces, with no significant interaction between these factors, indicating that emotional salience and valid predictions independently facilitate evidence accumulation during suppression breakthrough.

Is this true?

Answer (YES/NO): NO